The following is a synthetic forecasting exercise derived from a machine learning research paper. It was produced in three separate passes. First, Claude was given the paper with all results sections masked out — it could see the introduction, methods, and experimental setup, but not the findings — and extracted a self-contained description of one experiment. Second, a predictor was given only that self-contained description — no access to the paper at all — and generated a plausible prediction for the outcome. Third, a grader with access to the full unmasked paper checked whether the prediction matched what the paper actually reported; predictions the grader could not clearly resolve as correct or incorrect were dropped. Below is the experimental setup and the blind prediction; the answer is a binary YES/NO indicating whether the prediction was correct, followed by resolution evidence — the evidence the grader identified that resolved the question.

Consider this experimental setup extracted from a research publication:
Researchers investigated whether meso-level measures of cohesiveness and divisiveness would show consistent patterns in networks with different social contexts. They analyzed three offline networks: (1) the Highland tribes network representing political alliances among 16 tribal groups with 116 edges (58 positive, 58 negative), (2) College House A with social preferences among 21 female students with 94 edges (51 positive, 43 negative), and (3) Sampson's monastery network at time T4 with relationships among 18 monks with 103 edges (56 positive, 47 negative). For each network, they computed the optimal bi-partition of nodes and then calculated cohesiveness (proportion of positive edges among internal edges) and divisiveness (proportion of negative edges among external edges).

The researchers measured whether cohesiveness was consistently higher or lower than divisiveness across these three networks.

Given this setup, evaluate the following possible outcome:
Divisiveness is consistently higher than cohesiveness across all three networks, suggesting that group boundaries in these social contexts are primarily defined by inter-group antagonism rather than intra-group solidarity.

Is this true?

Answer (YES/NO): NO